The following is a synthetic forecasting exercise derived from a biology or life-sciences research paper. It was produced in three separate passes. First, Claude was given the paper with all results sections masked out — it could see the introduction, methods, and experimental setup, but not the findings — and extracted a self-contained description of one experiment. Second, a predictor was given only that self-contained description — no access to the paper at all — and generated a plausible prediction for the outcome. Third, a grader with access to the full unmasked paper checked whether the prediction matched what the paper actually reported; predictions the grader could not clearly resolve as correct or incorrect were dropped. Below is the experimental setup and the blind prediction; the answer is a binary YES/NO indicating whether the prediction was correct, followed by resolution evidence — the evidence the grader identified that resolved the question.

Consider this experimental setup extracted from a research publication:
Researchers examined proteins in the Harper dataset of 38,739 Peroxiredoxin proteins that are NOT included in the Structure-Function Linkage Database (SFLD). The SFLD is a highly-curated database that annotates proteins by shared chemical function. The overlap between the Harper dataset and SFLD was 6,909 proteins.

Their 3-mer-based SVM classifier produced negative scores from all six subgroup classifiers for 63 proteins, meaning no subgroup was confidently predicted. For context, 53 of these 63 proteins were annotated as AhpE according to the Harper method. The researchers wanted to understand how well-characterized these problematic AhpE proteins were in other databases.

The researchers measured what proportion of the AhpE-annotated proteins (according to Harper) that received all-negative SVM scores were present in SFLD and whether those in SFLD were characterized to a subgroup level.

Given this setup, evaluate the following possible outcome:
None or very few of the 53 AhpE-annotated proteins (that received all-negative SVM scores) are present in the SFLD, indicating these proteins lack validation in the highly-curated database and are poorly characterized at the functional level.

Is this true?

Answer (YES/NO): YES